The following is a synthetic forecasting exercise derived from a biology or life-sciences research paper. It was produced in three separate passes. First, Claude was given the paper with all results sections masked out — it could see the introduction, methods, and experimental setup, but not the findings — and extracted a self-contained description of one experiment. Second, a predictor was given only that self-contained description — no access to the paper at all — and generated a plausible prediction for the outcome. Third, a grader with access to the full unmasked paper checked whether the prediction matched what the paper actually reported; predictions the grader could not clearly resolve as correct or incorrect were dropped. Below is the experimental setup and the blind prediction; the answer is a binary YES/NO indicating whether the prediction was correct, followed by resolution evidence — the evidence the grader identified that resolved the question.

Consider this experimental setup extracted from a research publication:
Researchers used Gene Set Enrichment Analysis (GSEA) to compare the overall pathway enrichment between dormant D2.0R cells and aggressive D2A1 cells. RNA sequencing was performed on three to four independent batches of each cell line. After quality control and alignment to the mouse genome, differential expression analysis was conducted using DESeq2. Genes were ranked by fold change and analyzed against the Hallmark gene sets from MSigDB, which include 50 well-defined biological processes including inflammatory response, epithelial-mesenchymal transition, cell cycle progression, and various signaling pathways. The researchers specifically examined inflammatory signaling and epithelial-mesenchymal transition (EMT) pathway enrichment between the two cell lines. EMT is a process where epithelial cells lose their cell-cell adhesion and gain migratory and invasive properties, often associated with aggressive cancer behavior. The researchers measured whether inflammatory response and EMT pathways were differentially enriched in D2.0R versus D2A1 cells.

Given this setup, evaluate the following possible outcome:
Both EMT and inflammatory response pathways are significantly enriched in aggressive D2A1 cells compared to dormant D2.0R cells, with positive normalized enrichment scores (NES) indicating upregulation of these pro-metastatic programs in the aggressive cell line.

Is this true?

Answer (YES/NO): NO